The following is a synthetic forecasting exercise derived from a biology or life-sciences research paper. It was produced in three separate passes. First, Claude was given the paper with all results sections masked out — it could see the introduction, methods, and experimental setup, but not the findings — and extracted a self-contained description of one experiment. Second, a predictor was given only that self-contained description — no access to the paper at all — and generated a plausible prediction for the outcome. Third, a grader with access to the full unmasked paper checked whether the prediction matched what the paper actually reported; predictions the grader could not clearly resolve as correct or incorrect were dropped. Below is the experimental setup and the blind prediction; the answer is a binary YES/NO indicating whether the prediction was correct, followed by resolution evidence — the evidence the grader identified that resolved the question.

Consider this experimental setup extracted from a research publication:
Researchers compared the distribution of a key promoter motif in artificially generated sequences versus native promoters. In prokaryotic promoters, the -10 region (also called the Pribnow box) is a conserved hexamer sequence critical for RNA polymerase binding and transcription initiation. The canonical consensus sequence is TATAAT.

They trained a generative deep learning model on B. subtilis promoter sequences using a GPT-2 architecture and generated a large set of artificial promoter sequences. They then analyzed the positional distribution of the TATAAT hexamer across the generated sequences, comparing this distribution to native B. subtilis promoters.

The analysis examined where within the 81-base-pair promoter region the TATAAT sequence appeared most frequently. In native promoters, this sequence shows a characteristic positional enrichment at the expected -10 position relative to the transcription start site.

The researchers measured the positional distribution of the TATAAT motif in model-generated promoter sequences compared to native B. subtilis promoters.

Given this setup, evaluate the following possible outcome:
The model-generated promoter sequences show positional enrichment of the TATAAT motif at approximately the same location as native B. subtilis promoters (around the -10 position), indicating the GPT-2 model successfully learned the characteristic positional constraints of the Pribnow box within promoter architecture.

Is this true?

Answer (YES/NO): YES